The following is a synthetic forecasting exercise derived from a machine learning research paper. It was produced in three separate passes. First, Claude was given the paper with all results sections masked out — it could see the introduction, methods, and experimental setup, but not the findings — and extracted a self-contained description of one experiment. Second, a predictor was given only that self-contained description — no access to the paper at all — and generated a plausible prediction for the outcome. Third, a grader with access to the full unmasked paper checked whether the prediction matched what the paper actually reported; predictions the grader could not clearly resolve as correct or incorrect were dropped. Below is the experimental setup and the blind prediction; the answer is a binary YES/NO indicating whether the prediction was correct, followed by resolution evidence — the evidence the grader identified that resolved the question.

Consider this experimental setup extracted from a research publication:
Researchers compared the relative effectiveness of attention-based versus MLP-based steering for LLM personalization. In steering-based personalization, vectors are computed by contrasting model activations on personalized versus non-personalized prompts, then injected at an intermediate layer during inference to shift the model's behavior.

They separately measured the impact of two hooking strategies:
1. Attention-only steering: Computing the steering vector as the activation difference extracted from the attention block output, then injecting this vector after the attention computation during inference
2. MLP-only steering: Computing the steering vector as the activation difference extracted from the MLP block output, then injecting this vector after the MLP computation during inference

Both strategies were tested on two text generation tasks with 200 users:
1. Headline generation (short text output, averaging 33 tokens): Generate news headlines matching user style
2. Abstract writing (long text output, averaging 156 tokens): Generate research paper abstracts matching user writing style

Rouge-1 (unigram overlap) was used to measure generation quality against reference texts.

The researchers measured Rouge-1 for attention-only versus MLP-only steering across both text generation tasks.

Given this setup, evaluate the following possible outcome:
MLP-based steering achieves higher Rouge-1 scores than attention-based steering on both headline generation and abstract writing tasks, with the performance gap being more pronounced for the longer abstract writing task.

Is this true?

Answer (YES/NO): NO